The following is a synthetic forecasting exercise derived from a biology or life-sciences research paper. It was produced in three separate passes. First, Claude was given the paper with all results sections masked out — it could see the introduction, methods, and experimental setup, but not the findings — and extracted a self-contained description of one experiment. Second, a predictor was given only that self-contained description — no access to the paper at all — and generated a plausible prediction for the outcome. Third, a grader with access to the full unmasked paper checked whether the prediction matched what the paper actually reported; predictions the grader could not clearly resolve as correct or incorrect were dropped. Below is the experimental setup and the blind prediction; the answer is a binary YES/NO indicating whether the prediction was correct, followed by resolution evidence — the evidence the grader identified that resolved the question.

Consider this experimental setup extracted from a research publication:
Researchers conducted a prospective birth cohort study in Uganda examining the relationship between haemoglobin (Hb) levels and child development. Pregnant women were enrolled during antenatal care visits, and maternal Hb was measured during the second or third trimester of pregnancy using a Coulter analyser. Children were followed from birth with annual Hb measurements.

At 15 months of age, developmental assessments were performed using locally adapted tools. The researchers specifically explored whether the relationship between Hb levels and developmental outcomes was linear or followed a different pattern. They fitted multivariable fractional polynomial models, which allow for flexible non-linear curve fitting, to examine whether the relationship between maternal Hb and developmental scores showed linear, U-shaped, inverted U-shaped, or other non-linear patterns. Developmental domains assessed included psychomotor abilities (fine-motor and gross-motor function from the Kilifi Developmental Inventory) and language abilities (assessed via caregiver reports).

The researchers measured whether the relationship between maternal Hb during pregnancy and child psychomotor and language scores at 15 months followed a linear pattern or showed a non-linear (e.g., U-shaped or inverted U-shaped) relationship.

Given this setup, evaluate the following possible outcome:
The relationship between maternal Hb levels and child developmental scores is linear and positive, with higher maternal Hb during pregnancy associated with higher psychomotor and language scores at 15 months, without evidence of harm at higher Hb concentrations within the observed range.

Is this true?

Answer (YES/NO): NO